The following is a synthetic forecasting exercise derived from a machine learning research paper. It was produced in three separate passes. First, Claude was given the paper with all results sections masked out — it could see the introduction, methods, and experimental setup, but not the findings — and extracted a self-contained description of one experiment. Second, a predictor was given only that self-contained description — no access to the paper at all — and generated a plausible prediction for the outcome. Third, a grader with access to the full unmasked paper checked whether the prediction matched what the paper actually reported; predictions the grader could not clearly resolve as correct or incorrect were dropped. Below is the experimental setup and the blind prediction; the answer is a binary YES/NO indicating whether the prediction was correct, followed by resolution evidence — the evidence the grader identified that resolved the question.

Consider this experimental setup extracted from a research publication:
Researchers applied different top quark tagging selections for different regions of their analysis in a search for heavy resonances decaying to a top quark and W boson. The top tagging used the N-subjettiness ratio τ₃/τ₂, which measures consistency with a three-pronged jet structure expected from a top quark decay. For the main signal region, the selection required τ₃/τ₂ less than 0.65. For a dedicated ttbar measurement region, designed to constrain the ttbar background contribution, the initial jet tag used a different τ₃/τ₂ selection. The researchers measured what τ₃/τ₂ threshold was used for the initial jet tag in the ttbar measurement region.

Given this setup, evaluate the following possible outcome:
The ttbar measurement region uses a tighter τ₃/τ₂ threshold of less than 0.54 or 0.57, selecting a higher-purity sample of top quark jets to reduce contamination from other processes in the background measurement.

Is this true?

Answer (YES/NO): YES